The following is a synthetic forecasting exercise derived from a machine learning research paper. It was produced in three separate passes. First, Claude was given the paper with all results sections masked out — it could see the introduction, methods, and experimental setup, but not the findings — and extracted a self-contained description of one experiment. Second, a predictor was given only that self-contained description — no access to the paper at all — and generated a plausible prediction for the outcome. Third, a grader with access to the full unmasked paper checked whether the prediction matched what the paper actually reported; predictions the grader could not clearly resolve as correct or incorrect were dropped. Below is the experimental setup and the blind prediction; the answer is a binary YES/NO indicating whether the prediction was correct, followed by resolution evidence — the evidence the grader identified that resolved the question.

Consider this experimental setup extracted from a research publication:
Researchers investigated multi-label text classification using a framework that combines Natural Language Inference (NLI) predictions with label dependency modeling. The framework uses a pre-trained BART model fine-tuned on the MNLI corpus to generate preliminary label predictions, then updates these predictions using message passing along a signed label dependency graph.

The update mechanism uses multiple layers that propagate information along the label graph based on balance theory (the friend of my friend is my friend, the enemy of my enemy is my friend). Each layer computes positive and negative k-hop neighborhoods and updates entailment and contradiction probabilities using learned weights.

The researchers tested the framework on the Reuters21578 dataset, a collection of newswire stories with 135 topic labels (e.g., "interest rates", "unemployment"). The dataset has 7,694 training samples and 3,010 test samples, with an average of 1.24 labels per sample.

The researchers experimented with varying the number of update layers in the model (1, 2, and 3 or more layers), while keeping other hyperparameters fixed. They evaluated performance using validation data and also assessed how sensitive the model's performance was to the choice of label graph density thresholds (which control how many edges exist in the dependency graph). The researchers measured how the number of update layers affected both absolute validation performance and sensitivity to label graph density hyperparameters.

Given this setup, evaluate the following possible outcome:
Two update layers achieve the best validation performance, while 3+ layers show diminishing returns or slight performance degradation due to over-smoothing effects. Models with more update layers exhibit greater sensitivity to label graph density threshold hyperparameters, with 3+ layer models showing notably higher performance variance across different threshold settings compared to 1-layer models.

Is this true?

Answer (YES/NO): NO